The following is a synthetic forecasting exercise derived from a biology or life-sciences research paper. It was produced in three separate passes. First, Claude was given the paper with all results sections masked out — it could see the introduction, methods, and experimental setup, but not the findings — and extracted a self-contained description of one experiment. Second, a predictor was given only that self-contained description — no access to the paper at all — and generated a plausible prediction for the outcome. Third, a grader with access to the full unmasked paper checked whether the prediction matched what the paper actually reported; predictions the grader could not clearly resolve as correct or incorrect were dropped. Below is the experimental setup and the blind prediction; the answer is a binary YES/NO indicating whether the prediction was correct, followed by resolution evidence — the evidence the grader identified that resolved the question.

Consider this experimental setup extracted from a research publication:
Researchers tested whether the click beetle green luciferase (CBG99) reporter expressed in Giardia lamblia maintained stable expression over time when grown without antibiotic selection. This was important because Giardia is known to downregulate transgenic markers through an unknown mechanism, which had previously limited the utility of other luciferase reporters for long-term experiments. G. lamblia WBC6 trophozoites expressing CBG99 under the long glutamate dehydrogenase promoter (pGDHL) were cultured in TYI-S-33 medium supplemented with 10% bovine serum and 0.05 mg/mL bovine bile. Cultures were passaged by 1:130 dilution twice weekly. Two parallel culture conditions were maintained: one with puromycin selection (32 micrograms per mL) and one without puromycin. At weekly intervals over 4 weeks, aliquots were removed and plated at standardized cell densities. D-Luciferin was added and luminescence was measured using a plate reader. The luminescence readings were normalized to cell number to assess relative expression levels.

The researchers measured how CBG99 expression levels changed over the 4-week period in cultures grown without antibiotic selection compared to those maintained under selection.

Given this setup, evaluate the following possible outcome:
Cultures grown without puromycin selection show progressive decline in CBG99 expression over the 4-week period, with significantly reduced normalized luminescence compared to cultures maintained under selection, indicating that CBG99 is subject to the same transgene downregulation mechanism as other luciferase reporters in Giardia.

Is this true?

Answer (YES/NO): NO